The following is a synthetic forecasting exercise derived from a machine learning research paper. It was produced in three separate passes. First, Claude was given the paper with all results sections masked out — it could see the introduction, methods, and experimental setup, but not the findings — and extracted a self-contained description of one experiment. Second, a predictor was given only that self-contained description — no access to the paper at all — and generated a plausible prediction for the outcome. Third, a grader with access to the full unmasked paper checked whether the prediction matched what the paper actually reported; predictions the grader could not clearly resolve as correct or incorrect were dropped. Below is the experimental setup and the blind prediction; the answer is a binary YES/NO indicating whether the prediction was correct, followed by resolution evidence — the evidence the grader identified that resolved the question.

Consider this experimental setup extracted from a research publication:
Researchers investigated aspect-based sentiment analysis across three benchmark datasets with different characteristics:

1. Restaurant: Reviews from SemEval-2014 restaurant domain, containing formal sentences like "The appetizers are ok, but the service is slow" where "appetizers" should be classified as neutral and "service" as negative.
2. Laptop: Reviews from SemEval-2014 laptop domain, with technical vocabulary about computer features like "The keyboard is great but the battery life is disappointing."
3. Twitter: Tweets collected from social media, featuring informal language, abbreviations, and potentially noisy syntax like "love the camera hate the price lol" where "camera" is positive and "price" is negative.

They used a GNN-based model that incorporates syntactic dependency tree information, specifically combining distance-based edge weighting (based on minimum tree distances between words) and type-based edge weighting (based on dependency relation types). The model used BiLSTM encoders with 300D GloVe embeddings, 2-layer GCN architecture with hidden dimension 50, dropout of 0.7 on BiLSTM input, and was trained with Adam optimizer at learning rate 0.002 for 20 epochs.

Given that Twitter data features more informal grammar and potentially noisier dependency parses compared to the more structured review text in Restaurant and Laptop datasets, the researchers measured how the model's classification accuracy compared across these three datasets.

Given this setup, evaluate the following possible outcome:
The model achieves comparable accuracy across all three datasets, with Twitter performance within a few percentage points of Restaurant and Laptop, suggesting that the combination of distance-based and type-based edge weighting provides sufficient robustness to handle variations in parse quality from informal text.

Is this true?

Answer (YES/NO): NO